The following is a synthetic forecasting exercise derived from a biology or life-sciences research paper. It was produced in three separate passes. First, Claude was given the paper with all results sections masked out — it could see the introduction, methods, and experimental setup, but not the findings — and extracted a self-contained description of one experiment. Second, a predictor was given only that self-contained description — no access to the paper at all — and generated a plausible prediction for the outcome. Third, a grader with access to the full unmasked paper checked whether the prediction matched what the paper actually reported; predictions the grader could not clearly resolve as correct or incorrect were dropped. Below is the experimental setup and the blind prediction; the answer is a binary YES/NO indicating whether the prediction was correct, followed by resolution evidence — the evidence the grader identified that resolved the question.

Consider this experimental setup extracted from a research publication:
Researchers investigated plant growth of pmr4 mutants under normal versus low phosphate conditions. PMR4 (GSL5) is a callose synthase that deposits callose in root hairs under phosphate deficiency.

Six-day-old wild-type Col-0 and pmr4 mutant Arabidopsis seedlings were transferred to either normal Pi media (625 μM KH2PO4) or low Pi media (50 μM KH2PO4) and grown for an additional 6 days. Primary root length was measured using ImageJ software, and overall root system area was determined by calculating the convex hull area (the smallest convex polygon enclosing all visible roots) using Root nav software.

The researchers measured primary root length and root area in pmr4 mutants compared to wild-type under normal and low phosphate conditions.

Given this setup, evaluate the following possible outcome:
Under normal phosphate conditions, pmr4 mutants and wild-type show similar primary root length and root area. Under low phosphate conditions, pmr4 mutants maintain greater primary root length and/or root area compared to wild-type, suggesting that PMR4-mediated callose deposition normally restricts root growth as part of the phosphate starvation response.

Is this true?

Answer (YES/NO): NO